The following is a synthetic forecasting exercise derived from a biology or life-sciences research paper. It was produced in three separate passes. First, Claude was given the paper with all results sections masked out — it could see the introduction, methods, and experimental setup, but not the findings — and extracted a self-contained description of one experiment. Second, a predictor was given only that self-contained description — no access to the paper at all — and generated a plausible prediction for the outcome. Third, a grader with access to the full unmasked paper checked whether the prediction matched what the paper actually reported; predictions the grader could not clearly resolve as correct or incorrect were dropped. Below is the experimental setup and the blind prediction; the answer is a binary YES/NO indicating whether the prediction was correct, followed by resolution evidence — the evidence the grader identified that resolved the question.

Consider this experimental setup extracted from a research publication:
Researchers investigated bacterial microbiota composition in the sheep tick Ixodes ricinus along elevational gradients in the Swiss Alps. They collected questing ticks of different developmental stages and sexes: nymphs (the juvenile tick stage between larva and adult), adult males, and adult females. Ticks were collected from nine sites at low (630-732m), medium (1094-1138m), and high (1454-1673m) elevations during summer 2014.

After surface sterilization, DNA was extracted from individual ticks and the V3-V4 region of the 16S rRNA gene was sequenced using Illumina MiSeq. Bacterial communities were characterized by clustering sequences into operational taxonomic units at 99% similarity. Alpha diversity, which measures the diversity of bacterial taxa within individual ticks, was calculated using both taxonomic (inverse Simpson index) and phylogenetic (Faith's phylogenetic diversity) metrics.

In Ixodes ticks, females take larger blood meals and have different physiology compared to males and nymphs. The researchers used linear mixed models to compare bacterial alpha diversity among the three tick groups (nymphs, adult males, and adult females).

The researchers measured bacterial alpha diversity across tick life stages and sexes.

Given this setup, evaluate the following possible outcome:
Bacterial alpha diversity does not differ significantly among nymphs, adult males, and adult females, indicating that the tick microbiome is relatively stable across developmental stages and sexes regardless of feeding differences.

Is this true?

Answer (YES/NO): NO